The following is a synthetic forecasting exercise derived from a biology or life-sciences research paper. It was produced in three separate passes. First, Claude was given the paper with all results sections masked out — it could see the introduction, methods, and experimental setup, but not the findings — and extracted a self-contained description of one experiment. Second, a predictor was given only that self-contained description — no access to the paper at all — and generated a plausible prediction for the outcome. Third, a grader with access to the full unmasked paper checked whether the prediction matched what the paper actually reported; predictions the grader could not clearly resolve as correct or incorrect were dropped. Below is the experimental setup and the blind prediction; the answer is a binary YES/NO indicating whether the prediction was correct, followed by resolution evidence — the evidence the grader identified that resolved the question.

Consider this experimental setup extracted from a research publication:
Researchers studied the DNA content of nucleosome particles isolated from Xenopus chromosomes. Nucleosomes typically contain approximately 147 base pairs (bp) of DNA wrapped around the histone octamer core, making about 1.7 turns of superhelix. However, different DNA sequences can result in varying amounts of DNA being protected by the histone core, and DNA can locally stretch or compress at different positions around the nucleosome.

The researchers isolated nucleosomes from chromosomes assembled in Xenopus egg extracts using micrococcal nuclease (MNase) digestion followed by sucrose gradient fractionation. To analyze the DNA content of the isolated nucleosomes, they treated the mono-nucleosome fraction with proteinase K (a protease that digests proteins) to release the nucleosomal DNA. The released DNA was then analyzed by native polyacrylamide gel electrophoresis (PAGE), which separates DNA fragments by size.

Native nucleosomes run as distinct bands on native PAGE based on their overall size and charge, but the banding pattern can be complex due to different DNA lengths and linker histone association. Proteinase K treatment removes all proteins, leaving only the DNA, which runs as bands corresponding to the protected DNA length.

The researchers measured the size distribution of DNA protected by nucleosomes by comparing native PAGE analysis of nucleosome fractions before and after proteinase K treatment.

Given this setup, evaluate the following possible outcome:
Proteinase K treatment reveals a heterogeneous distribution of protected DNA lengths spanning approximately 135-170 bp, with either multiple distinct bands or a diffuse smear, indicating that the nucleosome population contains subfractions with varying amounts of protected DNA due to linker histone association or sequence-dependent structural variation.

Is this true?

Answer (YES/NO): NO